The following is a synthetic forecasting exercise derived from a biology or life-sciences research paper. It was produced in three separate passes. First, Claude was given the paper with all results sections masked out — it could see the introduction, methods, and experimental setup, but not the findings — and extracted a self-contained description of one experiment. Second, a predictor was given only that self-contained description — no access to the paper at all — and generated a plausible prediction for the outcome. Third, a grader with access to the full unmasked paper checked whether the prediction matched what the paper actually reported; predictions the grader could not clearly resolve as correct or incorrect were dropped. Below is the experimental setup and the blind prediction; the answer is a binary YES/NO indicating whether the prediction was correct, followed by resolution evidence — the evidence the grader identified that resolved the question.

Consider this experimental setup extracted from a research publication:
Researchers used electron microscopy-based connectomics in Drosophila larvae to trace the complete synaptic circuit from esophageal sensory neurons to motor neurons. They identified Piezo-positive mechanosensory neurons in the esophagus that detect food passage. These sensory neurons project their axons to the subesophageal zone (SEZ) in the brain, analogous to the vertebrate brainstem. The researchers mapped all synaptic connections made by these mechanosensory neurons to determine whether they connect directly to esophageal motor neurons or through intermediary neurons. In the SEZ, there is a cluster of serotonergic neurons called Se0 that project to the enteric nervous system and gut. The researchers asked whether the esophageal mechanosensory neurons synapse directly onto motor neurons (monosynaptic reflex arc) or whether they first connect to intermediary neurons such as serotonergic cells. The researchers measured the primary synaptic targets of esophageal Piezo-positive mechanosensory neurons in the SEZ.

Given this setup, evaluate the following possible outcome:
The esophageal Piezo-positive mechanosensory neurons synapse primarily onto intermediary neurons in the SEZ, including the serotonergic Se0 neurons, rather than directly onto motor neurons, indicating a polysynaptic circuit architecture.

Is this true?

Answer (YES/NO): NO